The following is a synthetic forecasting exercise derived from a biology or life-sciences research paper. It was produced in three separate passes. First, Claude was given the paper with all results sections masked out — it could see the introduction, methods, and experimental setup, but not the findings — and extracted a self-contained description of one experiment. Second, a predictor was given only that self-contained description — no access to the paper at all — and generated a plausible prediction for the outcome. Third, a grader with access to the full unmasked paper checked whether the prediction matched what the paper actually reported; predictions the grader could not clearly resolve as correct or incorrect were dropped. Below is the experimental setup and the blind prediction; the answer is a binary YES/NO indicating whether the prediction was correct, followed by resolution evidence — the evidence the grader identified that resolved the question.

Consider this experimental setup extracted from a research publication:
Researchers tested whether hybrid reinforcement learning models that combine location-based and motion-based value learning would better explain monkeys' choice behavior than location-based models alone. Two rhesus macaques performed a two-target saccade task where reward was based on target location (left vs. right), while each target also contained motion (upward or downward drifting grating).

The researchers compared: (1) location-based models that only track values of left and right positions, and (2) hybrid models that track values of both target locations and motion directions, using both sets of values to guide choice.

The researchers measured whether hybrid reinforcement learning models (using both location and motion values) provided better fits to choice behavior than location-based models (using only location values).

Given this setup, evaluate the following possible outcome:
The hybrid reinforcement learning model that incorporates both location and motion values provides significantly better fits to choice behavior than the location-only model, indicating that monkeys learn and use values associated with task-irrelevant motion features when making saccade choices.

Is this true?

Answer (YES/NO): NO